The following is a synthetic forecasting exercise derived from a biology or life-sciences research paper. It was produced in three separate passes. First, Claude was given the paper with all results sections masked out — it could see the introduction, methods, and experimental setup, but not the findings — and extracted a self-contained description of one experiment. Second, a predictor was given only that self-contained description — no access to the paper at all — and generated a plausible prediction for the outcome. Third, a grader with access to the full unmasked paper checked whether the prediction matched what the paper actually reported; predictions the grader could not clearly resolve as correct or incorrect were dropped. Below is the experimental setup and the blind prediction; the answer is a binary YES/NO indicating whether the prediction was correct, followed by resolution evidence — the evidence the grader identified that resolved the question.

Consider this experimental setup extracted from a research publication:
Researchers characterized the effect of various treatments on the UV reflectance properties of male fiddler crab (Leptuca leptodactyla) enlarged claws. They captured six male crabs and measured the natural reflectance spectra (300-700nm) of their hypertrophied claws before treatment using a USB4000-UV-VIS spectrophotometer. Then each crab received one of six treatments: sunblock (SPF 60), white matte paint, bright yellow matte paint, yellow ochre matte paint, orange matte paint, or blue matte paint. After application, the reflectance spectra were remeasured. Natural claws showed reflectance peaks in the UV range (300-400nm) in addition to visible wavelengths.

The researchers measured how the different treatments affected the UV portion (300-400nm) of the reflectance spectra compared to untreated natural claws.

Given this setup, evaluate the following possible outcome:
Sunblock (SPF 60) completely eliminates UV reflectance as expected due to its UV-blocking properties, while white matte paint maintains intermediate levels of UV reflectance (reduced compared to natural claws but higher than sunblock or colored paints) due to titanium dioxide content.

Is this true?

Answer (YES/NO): NO